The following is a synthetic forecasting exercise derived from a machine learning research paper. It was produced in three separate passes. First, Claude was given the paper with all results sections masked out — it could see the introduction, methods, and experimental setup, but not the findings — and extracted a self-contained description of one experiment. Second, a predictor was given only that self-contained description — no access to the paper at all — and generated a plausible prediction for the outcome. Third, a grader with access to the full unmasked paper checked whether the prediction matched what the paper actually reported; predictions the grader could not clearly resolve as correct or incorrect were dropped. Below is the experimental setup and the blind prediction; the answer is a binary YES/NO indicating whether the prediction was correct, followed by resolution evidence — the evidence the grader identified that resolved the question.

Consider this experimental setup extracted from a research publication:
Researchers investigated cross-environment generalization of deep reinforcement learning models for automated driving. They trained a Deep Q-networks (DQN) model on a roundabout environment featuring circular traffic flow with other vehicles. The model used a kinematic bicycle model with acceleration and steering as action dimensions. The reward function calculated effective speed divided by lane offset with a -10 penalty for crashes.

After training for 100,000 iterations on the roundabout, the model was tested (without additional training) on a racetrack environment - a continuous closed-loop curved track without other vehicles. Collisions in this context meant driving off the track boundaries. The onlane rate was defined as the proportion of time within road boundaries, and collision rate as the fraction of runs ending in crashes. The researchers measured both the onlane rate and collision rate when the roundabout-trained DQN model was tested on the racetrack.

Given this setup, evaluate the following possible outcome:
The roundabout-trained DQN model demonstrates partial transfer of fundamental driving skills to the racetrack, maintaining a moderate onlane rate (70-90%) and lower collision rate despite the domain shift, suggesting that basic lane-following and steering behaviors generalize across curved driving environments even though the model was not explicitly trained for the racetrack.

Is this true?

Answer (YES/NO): NO